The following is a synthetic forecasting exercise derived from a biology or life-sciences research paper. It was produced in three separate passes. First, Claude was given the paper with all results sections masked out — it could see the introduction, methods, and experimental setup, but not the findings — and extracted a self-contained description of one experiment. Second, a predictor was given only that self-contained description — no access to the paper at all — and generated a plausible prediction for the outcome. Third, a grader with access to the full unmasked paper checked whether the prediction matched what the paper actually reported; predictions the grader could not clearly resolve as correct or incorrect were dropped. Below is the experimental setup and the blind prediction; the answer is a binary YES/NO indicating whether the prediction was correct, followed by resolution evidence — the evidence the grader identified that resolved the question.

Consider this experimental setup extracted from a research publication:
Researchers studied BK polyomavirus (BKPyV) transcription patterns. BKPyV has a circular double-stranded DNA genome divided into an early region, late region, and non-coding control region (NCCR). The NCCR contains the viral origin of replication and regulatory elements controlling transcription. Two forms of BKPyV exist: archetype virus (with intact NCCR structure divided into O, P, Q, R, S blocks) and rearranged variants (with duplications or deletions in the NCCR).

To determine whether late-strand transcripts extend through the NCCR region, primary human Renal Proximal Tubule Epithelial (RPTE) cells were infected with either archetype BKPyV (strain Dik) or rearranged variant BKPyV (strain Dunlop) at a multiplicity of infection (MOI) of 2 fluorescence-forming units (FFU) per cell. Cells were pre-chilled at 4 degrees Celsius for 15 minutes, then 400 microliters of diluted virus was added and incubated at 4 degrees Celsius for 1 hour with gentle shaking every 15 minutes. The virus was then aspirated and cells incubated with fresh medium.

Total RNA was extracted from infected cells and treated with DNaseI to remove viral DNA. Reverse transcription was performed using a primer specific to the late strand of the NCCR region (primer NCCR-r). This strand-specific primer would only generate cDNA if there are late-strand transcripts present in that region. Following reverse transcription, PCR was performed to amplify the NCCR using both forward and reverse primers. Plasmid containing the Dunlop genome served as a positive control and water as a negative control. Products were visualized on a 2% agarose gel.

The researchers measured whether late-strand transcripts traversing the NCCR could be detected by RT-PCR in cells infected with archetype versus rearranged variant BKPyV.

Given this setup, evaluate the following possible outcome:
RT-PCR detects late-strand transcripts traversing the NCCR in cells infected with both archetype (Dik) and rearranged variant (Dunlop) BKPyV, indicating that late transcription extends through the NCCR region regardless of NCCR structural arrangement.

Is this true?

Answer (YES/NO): YES